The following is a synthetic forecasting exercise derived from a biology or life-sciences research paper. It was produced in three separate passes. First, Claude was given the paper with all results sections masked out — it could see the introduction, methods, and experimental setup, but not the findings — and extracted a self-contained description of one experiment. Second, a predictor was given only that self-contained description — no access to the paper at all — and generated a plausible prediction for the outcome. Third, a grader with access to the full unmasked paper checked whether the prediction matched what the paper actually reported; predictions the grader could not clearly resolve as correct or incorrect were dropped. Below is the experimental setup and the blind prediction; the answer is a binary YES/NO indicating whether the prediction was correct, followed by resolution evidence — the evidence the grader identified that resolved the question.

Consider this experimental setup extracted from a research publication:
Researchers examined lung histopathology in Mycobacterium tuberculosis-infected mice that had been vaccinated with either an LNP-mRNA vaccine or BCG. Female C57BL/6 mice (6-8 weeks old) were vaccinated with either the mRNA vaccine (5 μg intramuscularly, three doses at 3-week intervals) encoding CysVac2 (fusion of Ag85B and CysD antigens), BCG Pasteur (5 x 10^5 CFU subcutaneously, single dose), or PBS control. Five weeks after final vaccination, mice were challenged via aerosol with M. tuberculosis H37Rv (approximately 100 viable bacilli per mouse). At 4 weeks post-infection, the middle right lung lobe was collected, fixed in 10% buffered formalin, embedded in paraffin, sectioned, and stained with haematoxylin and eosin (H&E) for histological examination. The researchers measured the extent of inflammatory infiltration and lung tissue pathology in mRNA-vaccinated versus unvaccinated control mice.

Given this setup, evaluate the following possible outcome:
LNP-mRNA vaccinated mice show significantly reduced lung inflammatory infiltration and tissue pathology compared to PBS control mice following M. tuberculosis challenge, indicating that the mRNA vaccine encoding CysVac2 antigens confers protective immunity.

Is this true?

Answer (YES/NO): YES